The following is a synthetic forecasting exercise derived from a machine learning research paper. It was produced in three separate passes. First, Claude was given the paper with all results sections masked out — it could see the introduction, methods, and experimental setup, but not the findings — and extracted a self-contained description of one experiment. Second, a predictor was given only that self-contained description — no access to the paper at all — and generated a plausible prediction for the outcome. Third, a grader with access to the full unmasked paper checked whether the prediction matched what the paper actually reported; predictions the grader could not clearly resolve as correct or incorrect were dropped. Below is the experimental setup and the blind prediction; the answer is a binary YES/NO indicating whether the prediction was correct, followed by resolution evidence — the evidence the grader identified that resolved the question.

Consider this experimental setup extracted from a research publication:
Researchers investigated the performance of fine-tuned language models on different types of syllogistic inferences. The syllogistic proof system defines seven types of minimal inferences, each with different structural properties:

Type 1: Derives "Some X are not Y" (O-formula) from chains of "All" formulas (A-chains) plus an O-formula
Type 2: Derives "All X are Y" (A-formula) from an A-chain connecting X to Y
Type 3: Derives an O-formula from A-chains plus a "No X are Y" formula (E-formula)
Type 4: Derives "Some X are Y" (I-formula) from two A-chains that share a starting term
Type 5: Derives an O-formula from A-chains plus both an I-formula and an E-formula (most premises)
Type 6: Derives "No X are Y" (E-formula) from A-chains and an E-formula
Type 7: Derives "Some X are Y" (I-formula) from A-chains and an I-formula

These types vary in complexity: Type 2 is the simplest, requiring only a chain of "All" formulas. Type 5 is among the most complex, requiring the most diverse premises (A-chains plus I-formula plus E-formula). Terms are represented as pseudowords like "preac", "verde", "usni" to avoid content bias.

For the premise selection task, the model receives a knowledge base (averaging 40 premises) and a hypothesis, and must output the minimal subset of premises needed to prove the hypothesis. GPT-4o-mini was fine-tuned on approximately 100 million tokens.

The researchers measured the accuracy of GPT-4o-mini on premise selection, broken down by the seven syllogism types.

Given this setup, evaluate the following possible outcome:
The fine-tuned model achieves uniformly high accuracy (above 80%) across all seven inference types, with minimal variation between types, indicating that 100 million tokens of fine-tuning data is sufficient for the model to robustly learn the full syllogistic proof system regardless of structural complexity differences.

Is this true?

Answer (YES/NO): NO